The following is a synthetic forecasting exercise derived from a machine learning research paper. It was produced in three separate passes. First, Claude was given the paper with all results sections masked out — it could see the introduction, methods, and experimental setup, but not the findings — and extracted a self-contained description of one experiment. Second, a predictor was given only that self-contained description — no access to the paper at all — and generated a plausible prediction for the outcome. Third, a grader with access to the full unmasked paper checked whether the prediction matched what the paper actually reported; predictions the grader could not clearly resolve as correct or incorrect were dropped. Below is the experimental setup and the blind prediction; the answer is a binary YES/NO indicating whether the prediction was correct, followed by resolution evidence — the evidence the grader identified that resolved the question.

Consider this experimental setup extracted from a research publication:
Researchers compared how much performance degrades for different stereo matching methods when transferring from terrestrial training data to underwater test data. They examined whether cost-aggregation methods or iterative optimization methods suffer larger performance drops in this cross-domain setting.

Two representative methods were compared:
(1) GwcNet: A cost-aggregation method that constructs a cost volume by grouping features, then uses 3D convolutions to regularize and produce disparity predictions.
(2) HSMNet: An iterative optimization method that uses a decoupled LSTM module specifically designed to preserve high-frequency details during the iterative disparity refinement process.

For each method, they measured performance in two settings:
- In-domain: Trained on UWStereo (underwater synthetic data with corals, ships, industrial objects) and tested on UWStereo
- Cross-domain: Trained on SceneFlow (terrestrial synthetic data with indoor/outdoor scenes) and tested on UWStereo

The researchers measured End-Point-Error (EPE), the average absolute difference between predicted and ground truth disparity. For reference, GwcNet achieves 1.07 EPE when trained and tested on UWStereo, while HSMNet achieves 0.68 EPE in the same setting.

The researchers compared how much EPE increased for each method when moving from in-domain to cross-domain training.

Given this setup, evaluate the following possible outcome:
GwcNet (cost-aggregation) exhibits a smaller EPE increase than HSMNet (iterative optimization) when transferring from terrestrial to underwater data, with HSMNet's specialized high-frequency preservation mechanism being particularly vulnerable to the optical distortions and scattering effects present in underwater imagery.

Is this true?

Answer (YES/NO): YES